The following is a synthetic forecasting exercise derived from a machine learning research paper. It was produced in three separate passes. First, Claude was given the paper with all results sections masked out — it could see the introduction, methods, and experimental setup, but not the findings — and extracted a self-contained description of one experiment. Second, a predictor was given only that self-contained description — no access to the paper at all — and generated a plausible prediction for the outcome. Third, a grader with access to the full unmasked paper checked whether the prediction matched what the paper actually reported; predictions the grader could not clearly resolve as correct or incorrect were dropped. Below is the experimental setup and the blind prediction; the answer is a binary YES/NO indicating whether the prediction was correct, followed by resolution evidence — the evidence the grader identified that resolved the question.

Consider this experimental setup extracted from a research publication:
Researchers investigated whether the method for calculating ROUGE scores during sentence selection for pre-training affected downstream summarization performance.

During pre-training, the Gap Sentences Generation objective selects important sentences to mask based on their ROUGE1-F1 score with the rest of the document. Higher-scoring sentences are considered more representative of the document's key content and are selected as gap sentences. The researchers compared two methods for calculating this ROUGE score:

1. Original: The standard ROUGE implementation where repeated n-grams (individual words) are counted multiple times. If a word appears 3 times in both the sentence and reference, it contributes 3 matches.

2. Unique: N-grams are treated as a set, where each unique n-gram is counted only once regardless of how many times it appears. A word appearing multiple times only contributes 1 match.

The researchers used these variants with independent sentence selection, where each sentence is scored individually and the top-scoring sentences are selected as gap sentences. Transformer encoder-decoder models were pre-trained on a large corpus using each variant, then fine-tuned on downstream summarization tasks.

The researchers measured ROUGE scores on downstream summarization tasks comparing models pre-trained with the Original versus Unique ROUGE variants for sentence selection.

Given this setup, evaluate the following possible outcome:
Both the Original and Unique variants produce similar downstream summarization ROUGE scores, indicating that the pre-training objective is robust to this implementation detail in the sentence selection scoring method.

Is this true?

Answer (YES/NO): NO